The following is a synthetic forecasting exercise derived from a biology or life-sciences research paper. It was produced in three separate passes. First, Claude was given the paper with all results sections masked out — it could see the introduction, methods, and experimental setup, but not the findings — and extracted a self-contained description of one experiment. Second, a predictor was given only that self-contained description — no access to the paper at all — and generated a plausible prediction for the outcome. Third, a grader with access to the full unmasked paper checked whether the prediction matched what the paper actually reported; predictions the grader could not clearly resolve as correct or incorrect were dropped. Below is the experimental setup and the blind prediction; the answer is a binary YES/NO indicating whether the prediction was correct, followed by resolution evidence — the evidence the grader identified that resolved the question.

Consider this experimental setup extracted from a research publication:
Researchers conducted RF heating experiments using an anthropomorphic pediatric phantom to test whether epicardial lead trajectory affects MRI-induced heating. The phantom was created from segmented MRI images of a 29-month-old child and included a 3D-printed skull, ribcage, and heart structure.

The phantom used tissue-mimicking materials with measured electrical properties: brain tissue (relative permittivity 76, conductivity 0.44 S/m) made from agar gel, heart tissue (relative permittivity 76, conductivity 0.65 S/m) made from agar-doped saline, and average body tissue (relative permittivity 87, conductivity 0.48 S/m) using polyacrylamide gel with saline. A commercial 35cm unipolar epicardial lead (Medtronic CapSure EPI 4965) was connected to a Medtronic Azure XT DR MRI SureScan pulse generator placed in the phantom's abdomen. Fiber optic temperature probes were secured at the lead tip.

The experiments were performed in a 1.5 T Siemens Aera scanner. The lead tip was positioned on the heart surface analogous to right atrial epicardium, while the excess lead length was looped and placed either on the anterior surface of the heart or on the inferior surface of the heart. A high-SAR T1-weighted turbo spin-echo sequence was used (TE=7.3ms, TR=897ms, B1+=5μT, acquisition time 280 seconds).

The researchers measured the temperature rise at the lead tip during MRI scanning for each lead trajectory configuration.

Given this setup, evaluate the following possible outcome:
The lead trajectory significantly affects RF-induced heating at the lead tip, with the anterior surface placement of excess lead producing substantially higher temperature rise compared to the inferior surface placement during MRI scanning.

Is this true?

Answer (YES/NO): YES